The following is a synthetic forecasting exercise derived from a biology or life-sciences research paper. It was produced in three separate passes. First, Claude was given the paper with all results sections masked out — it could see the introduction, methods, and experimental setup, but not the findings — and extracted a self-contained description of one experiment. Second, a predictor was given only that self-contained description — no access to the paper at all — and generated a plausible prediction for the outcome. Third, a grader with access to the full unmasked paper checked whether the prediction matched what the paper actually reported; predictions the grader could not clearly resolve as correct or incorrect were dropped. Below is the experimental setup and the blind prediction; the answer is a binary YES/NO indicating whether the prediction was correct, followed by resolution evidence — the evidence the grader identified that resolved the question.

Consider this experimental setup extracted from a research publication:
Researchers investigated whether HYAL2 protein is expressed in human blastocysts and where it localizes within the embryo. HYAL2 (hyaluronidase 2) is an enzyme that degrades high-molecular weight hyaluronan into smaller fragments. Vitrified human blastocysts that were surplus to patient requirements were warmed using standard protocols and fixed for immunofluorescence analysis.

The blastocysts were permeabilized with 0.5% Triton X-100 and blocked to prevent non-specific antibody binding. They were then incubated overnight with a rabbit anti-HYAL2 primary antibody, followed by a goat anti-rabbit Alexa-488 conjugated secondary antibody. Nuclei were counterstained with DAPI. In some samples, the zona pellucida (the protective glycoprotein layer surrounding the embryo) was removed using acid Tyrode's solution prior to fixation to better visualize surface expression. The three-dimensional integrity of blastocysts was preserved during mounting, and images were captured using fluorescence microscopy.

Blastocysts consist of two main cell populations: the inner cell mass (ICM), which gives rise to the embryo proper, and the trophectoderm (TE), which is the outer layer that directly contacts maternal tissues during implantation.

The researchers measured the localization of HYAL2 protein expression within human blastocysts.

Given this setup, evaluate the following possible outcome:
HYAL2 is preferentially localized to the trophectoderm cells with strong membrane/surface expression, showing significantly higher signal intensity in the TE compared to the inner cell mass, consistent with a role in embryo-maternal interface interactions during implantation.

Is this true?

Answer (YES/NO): NO